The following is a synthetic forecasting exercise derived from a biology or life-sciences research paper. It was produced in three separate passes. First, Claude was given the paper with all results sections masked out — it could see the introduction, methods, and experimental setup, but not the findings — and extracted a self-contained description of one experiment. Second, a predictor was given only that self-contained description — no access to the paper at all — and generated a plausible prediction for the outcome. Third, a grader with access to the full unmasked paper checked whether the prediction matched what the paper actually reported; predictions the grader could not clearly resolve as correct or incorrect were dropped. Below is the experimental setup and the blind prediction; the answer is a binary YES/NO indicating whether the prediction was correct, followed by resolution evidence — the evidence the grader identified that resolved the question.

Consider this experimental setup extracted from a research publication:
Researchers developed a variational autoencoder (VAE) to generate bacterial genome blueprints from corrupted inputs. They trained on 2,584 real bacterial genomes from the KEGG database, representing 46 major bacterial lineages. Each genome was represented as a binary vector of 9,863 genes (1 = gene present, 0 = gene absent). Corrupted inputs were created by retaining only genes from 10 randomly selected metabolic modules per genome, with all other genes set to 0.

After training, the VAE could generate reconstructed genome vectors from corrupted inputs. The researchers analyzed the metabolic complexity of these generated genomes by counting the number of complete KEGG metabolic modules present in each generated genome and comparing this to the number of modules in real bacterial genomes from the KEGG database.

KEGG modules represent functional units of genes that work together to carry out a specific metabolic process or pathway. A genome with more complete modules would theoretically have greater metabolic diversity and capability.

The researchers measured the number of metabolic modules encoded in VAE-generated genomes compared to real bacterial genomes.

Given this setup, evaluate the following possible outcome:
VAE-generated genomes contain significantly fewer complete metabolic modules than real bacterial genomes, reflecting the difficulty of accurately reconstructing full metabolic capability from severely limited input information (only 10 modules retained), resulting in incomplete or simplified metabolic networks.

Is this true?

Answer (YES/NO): NO